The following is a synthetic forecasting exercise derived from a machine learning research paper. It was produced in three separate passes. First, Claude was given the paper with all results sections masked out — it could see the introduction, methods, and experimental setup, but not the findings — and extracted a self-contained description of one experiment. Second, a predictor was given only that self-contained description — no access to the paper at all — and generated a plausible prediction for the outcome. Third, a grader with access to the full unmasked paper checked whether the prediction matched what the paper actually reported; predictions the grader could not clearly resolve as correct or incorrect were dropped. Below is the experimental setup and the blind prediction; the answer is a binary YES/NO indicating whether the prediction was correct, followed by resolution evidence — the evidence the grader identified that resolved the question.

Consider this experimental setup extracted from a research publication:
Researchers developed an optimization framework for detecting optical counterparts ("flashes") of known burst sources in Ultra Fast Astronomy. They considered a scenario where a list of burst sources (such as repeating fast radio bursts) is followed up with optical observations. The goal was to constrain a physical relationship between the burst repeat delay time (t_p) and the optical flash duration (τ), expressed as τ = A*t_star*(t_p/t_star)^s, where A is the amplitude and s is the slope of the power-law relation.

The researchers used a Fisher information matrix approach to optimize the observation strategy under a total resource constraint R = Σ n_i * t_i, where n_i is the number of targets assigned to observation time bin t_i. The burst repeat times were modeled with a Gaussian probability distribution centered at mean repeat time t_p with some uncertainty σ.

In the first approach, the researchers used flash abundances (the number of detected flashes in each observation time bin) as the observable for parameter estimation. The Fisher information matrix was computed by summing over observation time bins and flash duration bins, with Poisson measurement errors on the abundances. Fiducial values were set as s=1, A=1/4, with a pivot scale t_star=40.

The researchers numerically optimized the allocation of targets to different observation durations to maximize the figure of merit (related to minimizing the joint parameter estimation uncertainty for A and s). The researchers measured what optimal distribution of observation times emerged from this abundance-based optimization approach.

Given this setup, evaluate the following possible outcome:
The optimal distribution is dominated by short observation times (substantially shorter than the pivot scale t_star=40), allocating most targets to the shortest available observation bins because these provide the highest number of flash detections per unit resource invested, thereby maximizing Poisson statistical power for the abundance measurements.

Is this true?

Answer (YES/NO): YES